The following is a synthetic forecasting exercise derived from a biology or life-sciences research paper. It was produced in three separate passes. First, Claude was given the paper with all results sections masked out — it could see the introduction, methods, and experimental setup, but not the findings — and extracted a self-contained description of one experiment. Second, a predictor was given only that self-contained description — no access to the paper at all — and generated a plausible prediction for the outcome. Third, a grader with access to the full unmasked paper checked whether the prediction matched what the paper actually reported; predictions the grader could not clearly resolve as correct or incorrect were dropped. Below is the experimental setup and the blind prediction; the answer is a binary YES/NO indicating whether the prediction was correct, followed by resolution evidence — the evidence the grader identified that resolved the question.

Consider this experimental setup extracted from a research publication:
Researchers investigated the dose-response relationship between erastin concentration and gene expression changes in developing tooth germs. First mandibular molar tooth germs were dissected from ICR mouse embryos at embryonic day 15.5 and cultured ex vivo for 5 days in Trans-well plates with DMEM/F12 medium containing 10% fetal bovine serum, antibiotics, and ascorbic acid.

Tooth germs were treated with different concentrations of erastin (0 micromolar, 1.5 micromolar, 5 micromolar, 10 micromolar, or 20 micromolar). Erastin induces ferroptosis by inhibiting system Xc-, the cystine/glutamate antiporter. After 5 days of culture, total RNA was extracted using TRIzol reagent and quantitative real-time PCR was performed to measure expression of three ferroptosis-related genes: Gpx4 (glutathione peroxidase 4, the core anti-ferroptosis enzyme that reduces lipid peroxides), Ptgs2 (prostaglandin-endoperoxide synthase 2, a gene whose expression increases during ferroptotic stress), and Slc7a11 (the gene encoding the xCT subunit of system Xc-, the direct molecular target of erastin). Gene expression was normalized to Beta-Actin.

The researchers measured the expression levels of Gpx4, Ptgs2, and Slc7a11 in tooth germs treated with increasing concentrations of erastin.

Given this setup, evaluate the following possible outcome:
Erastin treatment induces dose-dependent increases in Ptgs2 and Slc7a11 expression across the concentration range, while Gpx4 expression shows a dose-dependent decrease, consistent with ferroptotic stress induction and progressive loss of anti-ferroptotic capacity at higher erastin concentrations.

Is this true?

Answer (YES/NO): NO